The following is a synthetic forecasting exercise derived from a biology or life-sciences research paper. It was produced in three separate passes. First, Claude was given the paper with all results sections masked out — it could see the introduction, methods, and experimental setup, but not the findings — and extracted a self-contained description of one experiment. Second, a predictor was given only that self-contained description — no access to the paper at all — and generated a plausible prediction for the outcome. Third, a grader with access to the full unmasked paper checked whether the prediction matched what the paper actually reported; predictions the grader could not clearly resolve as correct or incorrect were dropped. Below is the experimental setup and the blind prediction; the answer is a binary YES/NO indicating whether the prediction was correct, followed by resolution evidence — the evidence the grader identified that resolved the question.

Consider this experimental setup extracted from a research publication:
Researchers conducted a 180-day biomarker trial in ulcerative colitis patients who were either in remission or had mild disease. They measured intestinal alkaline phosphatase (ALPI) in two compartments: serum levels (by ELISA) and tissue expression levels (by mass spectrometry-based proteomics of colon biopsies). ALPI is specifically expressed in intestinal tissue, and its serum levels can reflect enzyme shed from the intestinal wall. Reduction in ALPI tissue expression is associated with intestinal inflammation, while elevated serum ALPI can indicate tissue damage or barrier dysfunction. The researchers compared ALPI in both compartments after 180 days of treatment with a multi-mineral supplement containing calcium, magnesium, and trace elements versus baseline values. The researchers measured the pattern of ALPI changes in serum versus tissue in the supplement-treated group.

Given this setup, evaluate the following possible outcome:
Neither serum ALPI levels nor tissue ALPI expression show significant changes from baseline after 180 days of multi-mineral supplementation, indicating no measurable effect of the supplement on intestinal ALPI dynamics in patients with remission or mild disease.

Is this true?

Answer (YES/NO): NO